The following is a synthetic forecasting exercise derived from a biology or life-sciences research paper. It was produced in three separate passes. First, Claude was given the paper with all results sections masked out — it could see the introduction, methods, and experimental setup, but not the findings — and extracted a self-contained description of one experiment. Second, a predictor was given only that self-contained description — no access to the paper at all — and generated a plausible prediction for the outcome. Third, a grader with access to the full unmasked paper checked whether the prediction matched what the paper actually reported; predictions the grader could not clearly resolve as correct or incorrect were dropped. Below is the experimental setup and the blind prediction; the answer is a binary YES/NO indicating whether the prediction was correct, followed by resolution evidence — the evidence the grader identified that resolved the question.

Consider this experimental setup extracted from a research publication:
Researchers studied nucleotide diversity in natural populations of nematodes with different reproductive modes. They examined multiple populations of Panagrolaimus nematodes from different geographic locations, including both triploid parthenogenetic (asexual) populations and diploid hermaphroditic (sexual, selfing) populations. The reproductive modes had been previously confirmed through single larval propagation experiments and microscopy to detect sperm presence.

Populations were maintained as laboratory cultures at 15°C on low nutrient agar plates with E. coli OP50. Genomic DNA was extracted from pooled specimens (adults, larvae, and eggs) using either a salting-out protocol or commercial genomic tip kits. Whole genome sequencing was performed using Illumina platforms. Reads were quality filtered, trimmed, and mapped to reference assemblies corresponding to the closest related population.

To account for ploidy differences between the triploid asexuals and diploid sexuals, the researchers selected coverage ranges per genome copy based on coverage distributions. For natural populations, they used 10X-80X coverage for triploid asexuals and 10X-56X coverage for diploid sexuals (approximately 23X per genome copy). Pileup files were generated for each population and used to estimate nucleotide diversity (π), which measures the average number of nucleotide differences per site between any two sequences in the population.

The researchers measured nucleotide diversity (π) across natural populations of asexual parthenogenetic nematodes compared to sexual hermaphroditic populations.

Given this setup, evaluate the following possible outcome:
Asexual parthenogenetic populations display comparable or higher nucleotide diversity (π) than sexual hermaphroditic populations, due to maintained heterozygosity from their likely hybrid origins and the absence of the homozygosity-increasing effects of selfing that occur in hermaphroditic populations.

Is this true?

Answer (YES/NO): YES